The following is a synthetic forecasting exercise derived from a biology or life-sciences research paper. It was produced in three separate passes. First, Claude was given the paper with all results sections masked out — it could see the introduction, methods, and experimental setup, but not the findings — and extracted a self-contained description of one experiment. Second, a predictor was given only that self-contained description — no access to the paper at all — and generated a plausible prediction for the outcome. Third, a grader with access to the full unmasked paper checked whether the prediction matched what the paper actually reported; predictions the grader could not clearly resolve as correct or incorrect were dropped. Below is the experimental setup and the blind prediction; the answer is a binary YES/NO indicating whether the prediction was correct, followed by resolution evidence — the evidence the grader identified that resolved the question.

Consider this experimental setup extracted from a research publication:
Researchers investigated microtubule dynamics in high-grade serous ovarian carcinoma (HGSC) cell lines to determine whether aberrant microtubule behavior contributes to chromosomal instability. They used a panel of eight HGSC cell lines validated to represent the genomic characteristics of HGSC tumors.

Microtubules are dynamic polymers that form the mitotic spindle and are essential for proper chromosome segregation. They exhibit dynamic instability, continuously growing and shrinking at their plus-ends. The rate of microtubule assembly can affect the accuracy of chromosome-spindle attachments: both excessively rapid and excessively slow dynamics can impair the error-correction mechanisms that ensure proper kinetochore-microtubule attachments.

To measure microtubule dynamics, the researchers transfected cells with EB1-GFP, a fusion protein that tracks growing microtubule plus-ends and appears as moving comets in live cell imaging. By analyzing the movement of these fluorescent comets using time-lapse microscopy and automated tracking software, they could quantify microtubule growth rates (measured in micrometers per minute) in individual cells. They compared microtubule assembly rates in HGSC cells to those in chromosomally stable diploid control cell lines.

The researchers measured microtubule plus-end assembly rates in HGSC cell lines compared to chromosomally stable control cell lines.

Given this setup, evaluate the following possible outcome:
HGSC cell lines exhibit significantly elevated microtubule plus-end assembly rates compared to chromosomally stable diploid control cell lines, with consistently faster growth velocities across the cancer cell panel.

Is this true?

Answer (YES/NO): NO